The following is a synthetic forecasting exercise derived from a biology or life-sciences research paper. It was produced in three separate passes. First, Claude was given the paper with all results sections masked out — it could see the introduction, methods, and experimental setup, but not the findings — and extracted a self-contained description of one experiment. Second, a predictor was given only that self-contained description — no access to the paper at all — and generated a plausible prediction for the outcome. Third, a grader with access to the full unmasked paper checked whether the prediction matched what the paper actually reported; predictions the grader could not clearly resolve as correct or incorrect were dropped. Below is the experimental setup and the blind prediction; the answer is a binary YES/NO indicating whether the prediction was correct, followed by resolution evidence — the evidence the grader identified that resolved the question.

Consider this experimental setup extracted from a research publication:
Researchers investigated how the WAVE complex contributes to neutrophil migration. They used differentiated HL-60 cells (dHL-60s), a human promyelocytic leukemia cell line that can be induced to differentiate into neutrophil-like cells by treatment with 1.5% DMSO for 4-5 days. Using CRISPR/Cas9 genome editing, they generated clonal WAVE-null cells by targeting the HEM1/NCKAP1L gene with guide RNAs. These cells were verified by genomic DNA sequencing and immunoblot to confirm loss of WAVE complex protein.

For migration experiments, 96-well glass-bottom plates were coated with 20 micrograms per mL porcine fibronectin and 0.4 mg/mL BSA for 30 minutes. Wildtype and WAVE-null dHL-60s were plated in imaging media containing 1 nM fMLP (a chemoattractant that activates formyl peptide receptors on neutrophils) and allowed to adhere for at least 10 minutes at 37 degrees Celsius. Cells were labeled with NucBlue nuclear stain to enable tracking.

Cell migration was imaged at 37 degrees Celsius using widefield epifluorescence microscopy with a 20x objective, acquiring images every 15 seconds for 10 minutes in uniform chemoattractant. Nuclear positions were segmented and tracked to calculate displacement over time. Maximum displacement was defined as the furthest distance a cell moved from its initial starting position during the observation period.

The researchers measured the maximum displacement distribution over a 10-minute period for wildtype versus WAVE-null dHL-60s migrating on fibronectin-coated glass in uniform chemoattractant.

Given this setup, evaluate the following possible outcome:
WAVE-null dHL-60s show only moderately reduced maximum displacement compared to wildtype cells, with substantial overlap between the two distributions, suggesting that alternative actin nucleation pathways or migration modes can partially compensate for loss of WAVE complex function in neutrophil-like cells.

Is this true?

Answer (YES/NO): NO